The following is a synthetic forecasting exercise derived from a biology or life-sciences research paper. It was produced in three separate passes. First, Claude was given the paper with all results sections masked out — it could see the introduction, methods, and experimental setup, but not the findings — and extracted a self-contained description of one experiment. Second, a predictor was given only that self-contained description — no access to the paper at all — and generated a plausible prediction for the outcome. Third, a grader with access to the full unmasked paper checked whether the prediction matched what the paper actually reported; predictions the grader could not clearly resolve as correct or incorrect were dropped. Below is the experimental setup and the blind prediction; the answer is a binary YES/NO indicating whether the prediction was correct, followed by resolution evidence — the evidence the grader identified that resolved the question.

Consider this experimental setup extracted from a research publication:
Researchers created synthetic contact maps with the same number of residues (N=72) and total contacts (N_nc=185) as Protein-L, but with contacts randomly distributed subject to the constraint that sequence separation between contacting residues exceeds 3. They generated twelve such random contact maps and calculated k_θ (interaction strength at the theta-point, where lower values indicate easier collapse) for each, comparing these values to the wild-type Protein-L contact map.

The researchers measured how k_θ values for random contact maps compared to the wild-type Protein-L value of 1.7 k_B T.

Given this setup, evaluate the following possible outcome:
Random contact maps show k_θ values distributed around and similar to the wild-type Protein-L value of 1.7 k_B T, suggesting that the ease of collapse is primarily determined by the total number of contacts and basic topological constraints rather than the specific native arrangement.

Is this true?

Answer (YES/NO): NO